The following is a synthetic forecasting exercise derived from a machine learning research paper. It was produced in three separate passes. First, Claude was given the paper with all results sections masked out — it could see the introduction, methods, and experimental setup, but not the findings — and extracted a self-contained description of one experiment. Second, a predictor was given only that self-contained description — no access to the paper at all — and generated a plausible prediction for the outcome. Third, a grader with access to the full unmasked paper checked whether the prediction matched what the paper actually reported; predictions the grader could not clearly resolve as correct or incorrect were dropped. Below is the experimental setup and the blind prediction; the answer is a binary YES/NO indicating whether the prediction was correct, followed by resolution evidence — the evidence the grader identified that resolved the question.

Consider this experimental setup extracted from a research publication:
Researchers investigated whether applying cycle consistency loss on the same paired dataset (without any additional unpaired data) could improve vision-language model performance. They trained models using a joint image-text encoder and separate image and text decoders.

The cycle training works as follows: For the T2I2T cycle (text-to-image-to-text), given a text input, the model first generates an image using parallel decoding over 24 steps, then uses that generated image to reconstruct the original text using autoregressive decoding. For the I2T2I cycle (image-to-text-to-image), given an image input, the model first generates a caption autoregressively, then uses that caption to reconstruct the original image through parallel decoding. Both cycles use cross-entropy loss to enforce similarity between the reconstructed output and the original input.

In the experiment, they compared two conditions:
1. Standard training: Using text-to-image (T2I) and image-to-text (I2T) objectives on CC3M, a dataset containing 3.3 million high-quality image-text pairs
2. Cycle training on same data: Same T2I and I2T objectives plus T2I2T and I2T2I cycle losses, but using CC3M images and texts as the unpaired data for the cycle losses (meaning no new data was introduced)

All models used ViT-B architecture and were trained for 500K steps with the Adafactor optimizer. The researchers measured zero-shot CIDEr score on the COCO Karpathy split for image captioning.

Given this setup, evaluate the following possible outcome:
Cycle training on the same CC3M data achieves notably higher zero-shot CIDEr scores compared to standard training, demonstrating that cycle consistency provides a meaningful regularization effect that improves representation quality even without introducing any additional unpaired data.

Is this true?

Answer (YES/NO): NO